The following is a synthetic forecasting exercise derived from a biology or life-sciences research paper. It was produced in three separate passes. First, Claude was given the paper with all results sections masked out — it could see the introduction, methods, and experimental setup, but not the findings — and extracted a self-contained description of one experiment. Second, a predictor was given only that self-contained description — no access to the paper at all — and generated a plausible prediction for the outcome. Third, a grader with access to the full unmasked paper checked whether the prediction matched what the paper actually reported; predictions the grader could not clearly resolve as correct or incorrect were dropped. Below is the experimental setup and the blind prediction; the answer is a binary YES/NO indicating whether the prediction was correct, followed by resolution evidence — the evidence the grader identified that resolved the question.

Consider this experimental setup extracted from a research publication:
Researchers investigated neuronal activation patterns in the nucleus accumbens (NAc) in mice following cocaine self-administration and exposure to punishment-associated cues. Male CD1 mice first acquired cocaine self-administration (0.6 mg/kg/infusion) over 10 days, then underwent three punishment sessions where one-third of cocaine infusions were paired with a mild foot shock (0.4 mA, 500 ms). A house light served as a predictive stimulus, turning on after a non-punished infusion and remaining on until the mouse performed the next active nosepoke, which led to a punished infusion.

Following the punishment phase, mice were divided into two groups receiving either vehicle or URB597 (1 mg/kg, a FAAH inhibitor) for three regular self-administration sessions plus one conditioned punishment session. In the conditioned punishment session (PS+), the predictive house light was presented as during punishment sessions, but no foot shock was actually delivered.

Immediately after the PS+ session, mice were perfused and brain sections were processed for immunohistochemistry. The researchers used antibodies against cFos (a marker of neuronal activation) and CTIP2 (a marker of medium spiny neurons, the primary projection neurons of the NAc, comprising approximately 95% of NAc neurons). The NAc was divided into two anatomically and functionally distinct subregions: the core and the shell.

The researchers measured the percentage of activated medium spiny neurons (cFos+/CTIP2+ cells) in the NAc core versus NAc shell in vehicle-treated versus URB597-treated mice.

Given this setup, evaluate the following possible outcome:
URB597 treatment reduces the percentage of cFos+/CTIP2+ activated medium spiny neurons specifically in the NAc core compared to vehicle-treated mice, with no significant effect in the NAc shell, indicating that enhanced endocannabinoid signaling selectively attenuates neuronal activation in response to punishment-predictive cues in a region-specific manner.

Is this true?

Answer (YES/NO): NO